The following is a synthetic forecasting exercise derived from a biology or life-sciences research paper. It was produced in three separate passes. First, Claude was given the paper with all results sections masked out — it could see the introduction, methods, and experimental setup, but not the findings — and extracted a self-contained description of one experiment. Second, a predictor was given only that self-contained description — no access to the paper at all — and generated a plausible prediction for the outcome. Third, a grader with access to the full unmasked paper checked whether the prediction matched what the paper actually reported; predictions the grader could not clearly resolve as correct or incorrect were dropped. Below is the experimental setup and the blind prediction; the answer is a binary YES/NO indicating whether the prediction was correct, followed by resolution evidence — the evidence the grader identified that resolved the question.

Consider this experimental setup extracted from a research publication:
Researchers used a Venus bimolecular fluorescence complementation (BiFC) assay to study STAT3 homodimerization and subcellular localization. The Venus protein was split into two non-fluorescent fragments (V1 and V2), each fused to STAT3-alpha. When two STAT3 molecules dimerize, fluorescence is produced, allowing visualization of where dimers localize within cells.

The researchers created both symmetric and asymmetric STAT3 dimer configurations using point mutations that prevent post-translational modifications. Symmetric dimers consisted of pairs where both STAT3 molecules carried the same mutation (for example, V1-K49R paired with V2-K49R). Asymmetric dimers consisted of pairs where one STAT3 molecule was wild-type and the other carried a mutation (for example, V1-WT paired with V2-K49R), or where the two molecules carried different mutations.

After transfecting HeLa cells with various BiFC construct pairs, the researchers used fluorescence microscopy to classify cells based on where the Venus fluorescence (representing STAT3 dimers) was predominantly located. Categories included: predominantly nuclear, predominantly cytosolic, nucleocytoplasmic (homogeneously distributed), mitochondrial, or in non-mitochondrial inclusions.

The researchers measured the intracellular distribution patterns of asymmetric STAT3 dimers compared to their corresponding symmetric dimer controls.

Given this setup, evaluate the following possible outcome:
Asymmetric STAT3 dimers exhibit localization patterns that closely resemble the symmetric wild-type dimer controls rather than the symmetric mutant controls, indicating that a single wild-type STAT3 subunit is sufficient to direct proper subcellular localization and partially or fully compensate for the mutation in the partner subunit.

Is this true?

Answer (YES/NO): NO